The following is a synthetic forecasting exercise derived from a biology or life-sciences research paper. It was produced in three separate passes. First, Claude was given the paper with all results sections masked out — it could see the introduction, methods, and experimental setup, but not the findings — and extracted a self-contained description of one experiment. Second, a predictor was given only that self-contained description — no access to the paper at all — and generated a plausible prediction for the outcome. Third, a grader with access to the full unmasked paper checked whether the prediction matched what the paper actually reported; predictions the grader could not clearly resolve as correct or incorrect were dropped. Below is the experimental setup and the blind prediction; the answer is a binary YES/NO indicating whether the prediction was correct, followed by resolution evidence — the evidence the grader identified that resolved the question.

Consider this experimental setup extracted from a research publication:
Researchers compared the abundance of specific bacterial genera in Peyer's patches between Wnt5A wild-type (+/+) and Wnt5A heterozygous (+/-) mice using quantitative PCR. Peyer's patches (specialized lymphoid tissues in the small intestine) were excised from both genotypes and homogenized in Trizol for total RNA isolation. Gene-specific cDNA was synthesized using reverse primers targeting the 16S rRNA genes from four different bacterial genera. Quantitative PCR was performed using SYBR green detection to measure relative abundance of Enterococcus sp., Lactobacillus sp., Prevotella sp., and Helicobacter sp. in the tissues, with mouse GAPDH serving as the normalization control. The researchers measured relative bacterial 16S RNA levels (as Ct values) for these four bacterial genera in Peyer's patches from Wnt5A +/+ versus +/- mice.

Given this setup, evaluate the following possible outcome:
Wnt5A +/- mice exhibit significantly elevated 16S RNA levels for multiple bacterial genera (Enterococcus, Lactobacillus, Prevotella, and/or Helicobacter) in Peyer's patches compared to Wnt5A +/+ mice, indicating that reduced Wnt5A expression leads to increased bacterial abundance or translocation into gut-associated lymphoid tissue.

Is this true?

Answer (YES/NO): NO